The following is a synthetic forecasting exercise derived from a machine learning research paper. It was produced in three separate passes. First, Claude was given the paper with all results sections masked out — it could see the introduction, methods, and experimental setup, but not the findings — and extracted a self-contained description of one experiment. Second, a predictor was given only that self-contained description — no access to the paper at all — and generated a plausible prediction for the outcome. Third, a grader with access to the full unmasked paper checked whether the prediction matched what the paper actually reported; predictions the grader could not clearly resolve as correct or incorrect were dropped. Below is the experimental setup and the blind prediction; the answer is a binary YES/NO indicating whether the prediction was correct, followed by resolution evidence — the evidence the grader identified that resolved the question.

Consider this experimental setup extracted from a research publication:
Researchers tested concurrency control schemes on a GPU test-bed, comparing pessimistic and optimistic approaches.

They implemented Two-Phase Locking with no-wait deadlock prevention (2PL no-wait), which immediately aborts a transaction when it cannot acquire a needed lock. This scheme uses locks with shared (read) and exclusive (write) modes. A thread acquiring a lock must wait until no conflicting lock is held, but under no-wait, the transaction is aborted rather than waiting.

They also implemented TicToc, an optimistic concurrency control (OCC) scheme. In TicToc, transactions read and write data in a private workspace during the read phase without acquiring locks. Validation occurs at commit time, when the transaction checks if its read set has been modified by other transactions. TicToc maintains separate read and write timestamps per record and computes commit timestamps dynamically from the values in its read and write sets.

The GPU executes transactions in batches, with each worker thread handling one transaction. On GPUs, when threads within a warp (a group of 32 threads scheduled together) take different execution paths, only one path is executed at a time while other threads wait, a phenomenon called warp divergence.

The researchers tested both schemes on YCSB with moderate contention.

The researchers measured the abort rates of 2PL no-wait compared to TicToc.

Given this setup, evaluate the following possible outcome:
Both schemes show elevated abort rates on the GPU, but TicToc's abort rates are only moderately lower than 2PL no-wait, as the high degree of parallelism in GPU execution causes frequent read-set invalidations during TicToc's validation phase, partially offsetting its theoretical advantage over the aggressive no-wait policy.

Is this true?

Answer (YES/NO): NO